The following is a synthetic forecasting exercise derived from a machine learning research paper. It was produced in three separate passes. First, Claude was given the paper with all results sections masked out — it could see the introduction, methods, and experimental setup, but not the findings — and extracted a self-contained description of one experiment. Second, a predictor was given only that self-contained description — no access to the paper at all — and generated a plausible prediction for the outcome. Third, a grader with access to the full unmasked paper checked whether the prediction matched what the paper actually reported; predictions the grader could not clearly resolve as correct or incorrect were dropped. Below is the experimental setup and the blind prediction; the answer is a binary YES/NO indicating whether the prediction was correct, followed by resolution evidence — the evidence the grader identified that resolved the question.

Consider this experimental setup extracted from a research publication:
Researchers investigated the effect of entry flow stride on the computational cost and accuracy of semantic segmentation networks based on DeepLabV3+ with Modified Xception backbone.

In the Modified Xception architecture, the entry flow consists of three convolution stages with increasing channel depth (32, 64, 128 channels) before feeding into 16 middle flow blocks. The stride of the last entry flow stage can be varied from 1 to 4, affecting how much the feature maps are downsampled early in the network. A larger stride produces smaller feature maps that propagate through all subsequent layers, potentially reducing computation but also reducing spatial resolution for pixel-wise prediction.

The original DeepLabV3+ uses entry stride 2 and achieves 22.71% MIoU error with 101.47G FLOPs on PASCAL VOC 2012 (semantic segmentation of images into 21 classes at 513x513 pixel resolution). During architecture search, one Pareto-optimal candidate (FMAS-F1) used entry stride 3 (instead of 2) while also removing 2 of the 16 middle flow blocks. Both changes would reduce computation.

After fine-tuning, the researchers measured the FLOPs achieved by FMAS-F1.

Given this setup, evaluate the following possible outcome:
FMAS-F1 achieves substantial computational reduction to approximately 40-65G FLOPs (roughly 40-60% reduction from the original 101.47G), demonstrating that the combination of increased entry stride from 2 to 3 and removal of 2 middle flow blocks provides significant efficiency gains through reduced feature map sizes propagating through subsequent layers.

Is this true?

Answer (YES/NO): YES